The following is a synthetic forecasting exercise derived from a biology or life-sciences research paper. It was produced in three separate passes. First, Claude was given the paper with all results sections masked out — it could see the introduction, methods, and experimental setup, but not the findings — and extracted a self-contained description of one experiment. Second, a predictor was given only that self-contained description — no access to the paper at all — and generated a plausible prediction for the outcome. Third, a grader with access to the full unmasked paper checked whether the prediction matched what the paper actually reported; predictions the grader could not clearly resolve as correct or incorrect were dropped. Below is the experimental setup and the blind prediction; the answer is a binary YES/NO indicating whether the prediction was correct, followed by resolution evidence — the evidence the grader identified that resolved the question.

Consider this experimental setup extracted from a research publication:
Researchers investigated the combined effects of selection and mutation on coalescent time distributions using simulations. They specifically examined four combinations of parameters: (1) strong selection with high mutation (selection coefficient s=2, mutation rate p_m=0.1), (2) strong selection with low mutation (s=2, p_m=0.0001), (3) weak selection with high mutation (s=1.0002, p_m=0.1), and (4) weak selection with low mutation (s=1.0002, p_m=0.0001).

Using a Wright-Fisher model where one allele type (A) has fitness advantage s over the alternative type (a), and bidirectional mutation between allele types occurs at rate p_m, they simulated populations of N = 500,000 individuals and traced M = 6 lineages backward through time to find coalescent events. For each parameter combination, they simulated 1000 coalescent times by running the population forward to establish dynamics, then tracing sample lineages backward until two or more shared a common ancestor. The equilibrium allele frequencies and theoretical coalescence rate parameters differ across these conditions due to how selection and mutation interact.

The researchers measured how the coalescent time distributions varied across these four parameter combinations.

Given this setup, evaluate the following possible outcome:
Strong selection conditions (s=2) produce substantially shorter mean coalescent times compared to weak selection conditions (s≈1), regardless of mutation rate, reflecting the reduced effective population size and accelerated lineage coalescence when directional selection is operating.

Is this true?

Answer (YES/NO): NO